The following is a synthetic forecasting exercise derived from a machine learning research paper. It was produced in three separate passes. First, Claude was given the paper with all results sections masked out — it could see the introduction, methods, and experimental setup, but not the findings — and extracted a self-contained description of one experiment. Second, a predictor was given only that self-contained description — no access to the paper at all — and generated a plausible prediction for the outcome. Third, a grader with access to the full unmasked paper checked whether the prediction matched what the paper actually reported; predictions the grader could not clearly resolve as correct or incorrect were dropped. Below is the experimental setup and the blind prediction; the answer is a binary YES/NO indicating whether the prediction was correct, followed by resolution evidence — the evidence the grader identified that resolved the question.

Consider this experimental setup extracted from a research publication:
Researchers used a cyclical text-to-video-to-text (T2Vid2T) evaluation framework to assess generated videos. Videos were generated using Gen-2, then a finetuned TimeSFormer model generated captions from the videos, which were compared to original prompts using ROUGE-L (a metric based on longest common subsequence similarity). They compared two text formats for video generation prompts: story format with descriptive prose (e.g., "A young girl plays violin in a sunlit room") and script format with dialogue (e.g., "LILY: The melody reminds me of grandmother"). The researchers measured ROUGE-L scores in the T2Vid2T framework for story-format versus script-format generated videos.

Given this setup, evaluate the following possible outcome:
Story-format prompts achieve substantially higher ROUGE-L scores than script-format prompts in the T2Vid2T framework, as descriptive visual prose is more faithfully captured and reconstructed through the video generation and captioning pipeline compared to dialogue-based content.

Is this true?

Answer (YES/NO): NO